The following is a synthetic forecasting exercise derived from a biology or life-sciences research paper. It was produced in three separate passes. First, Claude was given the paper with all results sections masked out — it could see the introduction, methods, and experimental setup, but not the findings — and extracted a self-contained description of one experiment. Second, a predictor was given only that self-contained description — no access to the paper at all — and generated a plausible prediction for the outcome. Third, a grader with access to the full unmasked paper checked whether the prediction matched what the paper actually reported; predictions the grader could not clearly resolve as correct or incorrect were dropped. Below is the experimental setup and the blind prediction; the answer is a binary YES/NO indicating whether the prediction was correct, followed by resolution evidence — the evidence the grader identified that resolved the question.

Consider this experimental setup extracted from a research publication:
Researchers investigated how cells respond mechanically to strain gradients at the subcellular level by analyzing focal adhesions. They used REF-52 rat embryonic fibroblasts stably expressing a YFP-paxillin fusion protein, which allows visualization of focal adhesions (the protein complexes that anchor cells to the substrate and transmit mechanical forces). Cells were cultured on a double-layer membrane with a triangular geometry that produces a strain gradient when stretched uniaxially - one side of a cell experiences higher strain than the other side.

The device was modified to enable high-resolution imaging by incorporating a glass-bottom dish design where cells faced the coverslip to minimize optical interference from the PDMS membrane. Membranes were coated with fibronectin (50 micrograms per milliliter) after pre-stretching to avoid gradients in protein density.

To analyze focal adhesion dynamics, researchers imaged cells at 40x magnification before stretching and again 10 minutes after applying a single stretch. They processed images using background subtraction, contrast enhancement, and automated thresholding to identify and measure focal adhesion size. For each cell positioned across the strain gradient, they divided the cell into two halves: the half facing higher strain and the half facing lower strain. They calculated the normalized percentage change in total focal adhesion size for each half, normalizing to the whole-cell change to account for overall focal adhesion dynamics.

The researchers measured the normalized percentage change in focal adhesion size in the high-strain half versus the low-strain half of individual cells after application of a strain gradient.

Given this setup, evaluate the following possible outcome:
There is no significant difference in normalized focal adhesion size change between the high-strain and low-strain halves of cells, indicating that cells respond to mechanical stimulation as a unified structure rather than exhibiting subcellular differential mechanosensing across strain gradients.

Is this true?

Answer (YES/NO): NO